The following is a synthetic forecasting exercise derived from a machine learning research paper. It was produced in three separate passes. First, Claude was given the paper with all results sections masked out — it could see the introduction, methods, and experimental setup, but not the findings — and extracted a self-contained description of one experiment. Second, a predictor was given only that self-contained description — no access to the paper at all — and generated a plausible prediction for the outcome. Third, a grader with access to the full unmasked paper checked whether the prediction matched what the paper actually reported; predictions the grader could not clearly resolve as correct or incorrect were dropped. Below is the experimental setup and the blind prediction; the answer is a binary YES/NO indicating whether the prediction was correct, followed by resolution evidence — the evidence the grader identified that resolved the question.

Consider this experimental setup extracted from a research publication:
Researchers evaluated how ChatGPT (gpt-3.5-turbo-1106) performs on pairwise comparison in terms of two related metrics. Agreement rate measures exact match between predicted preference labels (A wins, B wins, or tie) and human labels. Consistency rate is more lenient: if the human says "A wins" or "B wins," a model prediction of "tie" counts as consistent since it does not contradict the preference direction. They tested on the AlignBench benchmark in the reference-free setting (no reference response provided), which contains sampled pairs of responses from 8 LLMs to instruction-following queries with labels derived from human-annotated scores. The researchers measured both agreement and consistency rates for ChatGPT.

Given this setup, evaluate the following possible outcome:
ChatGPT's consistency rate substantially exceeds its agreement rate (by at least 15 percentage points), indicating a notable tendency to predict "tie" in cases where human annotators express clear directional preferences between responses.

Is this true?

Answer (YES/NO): NO